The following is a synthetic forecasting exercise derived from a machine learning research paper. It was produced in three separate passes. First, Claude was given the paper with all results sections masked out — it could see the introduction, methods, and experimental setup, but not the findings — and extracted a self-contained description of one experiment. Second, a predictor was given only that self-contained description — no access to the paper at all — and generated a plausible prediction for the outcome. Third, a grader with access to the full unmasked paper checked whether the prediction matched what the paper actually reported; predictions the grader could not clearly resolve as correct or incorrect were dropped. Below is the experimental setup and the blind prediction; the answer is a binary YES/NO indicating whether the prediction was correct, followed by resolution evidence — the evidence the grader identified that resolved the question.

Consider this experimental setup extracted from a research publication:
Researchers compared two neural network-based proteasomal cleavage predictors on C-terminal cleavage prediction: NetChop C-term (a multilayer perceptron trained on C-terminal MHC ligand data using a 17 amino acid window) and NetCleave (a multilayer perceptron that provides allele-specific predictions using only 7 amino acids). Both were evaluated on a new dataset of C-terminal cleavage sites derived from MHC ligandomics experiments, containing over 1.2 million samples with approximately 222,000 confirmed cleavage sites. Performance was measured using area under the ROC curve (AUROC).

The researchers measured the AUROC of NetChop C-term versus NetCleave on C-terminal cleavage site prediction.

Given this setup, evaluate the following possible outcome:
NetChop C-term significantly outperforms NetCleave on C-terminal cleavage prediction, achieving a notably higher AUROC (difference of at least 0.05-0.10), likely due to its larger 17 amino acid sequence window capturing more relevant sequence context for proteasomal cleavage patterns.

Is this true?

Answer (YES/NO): NO